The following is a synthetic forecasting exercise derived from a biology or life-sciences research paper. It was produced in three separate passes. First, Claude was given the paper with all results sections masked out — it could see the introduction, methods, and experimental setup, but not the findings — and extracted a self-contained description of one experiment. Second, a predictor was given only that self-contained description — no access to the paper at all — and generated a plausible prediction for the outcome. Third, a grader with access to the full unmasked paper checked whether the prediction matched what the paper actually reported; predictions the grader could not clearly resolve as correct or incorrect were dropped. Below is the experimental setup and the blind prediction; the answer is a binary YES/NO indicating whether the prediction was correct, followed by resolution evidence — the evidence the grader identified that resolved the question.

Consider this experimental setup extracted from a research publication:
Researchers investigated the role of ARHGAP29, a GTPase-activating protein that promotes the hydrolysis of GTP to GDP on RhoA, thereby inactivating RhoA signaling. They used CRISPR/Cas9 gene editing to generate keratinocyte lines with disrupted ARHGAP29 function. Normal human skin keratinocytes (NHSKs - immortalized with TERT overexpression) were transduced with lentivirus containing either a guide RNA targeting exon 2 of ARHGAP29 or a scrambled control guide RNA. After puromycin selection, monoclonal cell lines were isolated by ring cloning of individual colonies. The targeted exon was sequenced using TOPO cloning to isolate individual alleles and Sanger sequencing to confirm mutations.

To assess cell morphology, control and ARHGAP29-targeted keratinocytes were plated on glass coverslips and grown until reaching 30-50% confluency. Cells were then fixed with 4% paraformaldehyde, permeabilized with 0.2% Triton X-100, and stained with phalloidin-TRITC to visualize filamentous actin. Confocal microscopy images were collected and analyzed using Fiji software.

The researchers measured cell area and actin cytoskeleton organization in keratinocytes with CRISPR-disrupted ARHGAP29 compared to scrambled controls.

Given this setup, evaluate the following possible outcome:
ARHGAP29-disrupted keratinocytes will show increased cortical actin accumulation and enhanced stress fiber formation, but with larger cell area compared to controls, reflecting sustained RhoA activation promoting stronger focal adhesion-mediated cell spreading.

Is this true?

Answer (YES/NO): YES